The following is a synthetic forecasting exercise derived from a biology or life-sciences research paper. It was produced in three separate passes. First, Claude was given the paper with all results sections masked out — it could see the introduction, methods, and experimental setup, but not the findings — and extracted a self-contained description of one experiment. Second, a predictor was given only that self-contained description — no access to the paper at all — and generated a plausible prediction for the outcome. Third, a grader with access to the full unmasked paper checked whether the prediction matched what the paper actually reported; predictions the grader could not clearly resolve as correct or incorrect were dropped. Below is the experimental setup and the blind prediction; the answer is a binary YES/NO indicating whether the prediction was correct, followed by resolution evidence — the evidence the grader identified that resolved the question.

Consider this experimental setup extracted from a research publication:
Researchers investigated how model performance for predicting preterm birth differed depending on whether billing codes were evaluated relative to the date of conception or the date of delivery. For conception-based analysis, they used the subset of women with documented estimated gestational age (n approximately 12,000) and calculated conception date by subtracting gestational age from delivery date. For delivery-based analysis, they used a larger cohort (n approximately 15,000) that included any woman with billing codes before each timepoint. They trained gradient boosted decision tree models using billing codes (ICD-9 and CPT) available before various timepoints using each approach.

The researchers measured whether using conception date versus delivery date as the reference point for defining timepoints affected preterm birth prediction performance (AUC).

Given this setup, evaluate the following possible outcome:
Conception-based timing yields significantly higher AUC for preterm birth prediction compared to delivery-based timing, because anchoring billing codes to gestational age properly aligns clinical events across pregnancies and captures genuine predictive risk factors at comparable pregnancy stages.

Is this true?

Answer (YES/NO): NO